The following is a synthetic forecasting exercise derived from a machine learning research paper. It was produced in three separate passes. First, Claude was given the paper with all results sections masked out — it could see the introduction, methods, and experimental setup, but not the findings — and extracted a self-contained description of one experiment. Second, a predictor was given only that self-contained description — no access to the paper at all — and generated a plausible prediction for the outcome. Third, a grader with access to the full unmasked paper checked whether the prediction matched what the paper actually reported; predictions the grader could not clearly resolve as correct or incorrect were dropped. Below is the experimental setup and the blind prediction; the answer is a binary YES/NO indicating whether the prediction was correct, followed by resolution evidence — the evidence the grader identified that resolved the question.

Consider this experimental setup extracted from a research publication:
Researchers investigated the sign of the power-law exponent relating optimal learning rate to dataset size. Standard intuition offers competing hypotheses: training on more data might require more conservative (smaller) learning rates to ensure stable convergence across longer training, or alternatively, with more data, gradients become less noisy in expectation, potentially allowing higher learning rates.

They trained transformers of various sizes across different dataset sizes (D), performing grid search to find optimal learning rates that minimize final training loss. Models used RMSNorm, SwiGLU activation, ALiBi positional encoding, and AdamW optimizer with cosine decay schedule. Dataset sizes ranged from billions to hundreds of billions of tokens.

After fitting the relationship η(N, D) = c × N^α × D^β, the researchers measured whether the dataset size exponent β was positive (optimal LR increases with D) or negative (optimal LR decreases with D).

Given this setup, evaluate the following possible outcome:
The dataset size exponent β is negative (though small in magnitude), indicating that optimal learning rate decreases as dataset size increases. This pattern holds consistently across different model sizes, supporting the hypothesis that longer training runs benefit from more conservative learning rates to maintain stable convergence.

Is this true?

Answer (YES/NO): NO